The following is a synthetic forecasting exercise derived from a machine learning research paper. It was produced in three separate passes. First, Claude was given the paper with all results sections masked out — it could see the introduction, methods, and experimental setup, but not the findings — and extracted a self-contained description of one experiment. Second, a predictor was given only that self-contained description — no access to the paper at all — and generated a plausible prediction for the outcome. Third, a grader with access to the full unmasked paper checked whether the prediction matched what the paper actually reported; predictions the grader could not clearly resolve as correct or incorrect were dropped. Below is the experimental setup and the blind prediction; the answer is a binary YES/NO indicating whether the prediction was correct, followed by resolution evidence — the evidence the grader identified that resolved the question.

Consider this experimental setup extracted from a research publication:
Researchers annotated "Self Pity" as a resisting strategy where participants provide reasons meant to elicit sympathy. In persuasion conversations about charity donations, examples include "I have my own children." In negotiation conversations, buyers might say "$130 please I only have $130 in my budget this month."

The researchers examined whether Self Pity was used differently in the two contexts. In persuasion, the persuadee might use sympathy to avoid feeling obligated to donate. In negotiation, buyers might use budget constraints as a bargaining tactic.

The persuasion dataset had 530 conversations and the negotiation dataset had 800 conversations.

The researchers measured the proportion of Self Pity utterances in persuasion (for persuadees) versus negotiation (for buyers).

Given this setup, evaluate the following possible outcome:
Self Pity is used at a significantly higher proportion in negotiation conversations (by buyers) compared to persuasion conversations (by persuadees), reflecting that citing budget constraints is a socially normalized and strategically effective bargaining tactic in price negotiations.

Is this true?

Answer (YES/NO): YES